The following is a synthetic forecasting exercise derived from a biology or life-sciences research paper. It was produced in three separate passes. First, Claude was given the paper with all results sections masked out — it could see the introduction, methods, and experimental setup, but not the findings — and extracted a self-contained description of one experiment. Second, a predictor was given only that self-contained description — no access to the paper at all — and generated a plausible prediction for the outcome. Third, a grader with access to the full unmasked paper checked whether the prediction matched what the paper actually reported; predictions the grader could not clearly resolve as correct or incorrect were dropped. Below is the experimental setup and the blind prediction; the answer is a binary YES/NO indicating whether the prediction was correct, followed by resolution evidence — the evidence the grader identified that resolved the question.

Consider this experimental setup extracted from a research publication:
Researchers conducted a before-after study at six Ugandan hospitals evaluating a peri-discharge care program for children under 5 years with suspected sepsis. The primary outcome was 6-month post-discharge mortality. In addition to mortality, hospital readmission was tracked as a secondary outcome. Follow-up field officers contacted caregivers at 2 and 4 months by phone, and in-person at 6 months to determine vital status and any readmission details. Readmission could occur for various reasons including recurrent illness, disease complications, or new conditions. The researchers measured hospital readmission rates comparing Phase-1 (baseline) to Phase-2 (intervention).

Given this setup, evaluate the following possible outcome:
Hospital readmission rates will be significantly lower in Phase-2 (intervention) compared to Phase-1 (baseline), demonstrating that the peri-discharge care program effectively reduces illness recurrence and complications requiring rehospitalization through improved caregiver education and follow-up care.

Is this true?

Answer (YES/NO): NO